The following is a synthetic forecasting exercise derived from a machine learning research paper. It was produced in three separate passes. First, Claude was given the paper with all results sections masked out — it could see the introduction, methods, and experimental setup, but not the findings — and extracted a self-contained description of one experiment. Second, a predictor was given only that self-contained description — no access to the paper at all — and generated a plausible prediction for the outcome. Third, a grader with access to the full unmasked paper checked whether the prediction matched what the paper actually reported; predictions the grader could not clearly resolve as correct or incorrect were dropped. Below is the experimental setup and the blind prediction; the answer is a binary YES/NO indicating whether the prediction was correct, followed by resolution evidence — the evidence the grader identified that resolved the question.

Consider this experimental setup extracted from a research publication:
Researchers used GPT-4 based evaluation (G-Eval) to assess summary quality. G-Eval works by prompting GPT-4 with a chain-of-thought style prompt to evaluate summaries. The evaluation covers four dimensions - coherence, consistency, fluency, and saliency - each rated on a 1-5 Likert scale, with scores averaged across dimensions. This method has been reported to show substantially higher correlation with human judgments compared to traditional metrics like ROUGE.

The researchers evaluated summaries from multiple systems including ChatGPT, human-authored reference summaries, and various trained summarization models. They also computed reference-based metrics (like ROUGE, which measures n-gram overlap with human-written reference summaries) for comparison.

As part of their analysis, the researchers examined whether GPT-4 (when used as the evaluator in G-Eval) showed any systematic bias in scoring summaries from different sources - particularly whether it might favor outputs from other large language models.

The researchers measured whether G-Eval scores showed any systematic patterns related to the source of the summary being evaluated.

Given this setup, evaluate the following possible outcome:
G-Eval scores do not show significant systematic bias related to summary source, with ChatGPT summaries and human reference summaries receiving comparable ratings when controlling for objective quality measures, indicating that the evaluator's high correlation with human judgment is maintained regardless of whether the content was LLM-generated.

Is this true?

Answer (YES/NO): NO